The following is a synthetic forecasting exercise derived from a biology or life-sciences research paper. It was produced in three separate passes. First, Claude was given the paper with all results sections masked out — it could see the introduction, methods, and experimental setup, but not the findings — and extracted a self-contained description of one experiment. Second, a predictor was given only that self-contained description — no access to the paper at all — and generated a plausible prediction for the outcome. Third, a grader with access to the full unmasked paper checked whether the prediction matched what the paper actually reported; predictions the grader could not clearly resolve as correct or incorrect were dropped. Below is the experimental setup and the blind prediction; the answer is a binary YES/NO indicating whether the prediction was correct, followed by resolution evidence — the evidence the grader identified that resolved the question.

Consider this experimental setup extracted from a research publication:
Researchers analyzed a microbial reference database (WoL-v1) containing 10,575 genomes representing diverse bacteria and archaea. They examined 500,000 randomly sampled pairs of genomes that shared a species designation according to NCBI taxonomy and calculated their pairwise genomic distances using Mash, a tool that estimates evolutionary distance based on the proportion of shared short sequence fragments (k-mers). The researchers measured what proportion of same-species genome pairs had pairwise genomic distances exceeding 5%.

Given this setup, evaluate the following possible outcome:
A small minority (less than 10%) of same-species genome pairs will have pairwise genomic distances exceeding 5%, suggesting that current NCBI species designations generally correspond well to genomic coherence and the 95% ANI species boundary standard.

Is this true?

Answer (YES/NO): NO